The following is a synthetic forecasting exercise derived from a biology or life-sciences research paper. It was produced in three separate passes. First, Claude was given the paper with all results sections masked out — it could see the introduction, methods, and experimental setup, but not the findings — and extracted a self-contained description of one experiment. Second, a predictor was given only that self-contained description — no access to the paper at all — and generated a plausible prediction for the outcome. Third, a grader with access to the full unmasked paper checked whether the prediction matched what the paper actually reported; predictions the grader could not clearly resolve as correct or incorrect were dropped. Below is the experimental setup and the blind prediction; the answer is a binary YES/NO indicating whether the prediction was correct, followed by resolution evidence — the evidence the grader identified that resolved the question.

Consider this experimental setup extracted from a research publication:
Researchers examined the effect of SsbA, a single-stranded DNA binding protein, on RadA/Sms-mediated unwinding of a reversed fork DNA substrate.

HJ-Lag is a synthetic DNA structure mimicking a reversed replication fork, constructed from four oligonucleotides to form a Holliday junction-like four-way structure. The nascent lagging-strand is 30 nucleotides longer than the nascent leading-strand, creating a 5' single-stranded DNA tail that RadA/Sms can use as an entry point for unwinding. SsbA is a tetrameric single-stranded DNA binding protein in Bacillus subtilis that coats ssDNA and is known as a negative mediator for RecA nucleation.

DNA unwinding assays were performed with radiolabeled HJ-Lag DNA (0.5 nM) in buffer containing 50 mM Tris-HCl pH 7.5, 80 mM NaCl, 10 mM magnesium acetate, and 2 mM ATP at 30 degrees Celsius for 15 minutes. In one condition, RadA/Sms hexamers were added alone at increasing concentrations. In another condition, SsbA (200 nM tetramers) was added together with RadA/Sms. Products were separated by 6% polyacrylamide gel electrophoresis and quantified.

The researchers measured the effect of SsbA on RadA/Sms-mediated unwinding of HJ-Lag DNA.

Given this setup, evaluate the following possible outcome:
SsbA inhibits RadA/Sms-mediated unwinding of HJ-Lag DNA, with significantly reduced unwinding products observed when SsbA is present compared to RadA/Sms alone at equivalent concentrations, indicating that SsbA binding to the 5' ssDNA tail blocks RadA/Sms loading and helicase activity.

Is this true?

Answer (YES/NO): YES